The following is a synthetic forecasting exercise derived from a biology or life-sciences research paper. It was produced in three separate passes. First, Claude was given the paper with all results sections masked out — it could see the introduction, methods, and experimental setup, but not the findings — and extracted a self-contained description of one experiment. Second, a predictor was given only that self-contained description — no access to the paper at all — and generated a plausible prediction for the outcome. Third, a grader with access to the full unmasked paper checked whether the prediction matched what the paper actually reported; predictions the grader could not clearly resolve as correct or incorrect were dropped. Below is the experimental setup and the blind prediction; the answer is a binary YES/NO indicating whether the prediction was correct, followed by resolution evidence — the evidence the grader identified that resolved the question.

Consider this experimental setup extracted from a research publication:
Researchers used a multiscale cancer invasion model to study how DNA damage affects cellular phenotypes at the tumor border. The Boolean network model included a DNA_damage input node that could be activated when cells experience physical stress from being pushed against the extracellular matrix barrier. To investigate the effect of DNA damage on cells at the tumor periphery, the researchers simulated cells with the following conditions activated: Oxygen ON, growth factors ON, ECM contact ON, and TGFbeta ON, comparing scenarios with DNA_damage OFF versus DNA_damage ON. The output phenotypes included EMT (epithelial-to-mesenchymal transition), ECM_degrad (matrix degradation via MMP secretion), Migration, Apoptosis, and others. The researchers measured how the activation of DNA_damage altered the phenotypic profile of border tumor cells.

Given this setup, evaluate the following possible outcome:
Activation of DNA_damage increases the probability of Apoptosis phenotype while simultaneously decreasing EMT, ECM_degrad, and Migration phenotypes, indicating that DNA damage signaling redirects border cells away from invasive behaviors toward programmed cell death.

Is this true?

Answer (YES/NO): NO